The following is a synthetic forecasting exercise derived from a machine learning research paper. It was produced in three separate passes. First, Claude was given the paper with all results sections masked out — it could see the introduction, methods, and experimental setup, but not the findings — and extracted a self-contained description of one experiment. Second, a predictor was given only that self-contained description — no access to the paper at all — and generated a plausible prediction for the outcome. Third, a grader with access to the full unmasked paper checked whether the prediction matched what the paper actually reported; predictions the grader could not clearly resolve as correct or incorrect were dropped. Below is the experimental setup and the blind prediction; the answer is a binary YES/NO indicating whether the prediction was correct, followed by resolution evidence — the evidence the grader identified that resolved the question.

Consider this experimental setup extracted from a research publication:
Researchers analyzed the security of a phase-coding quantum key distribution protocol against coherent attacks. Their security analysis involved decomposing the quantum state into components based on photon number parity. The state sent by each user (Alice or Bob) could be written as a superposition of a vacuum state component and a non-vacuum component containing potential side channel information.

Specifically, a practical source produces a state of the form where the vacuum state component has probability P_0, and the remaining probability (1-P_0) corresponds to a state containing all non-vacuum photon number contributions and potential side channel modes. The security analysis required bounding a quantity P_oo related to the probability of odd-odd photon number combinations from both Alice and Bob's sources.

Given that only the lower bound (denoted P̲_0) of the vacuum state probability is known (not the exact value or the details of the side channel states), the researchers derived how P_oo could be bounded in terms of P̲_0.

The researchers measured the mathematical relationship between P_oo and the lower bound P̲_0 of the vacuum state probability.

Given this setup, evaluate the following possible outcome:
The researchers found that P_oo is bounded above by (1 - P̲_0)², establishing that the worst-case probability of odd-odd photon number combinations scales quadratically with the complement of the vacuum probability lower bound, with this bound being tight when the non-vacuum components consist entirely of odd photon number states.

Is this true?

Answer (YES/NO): YES